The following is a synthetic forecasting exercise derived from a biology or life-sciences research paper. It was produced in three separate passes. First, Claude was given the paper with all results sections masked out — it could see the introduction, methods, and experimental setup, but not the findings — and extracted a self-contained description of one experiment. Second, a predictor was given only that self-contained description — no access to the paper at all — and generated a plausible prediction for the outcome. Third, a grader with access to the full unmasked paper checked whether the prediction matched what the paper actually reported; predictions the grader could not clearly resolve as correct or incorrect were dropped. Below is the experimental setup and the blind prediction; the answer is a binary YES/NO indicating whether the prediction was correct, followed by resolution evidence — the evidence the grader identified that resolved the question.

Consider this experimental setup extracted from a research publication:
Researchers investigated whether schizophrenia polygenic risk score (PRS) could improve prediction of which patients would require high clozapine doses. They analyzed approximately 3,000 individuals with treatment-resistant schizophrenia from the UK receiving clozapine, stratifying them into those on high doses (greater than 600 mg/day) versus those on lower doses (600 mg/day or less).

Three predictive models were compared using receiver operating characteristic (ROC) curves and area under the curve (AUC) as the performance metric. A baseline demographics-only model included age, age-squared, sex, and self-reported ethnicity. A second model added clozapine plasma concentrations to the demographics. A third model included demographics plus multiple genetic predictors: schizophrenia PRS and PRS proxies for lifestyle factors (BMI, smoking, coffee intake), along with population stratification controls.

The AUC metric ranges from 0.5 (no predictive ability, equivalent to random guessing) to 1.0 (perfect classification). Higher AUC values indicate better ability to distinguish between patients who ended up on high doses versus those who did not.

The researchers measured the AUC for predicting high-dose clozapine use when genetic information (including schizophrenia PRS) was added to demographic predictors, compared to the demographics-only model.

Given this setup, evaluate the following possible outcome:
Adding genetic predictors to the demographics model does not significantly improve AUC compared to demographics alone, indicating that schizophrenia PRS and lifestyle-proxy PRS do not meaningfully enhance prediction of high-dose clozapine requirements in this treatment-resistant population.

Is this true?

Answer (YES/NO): NO